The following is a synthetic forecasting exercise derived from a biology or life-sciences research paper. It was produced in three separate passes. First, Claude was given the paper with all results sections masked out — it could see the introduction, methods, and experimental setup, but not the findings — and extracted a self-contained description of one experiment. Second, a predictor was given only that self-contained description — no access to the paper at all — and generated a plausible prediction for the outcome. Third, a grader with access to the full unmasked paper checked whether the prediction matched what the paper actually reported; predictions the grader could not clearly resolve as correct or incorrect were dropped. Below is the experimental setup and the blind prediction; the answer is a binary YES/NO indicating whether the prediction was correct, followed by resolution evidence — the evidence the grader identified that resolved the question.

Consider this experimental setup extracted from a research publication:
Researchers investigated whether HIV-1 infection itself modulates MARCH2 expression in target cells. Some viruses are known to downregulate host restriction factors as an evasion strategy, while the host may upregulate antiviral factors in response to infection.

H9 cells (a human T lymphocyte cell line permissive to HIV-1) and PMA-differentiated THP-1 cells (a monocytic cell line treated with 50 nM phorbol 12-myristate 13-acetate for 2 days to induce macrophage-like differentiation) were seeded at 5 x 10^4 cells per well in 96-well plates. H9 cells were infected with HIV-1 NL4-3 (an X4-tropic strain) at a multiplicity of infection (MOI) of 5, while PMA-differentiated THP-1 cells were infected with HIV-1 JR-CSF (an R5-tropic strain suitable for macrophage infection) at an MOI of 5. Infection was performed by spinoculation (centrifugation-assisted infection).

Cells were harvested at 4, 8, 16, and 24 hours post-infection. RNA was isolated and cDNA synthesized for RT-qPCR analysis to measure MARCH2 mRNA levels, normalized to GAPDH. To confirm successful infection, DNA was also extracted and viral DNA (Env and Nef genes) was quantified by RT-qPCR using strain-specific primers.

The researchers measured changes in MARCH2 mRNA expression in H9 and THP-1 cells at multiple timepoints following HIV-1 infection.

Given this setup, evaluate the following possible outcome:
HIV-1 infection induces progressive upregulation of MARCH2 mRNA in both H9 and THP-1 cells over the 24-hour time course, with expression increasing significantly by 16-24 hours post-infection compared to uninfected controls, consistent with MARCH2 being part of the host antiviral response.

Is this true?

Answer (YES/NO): NO